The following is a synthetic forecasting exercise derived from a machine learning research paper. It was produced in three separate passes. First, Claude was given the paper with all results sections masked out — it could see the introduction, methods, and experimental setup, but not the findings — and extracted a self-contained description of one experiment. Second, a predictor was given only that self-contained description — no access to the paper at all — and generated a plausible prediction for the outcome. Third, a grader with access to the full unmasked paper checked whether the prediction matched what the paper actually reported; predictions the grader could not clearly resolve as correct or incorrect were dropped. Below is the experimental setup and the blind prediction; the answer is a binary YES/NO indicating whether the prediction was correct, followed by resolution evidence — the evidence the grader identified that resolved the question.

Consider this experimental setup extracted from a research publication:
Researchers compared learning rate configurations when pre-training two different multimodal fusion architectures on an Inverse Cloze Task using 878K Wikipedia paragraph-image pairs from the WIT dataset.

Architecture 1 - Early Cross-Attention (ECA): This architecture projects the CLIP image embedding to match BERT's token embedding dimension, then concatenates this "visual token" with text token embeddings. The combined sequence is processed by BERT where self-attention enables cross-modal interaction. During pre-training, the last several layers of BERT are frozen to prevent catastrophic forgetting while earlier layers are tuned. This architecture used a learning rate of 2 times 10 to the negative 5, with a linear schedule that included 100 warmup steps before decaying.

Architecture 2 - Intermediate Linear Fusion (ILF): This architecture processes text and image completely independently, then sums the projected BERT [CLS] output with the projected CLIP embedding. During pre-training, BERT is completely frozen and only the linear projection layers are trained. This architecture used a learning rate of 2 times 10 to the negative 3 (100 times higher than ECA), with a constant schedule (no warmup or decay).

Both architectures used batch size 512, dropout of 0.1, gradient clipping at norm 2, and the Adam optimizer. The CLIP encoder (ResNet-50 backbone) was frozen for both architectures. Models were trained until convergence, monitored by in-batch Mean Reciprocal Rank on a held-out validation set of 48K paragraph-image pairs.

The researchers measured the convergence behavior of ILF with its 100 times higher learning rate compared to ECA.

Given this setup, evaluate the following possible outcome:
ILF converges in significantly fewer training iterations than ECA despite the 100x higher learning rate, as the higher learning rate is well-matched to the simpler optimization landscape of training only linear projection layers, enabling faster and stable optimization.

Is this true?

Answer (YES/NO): YES